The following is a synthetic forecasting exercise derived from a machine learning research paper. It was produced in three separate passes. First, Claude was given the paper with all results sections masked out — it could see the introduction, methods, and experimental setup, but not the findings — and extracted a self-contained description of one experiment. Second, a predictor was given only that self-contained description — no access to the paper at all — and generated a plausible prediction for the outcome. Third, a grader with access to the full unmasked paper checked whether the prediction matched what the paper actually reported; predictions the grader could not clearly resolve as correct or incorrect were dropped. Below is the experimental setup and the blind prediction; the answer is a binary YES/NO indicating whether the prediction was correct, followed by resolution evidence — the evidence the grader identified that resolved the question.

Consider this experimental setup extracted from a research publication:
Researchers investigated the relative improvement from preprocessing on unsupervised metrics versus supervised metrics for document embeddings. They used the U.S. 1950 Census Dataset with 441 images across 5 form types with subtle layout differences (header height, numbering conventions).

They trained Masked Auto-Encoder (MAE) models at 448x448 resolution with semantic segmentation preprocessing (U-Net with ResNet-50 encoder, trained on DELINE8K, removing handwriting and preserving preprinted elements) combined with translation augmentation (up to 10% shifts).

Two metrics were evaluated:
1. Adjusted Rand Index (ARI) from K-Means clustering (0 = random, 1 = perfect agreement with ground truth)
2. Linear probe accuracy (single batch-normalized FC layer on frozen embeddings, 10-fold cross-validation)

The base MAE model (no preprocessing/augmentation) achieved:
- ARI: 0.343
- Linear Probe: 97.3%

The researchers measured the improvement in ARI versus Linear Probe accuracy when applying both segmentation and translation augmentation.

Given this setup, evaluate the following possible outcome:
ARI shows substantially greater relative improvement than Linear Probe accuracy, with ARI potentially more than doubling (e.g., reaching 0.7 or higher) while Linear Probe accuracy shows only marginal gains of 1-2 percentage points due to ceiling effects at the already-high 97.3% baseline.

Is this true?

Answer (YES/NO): YES